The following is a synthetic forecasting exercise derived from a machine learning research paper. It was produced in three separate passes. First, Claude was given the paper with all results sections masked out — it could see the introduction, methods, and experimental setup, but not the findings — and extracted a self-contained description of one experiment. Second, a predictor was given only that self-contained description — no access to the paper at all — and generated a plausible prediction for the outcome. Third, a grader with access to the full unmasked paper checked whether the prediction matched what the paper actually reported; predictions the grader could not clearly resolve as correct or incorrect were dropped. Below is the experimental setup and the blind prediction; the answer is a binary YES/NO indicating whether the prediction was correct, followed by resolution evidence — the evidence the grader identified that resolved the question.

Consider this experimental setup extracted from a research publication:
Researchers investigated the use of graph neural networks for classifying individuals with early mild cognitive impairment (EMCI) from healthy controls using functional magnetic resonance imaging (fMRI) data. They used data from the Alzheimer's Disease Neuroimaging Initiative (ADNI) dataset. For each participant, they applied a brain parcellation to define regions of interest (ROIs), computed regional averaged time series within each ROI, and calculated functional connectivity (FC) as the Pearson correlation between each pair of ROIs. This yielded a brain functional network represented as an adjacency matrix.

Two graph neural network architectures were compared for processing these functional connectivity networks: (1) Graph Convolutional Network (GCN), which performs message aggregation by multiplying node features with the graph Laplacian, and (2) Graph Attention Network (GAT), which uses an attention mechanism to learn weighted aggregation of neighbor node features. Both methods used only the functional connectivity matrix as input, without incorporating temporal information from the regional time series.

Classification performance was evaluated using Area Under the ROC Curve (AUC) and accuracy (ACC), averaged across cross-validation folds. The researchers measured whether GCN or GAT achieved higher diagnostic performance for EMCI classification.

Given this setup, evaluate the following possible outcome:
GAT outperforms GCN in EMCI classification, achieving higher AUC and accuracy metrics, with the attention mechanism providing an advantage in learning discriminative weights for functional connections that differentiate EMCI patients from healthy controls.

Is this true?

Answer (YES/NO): NO